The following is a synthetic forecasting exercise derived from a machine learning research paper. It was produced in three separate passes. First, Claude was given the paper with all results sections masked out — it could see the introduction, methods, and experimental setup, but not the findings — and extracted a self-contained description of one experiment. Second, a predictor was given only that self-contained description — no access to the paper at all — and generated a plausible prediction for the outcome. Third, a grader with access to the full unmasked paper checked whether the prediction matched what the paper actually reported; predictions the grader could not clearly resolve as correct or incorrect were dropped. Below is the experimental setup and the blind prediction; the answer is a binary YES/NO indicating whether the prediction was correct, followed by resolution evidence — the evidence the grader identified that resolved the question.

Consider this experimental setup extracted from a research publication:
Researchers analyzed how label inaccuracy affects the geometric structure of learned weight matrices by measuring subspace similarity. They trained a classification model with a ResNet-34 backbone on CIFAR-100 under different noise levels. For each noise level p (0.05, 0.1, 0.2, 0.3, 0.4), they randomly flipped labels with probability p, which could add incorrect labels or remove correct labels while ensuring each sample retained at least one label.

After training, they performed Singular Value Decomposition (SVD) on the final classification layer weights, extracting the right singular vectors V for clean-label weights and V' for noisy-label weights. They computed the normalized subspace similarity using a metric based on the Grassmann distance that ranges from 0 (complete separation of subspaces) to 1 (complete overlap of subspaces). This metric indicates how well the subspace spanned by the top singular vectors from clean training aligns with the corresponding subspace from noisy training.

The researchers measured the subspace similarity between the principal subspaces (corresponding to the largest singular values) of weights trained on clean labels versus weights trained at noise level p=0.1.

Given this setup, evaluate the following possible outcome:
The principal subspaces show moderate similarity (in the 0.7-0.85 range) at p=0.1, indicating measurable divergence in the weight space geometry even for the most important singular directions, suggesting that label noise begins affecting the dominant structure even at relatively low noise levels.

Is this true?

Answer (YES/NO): NO